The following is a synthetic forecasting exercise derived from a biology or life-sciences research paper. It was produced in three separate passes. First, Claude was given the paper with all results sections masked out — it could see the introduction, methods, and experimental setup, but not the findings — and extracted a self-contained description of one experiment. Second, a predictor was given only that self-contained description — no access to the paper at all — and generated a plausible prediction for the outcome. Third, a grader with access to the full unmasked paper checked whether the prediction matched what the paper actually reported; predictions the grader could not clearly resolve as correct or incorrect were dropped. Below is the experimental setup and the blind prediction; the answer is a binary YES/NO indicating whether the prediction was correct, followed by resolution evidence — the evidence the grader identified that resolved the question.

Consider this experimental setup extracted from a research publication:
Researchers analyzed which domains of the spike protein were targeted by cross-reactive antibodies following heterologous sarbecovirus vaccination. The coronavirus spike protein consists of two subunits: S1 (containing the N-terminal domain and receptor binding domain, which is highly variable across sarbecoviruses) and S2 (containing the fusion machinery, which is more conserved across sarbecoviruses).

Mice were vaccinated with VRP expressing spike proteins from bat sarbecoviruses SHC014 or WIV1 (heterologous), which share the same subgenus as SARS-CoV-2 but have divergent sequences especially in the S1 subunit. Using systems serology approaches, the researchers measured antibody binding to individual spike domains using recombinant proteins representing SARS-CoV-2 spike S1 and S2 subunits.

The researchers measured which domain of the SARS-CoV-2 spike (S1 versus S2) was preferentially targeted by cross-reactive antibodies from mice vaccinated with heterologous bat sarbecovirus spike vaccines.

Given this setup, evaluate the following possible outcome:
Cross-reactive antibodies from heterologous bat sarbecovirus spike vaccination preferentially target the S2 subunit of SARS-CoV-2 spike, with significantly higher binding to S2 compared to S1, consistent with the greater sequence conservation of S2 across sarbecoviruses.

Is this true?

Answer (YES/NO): NO